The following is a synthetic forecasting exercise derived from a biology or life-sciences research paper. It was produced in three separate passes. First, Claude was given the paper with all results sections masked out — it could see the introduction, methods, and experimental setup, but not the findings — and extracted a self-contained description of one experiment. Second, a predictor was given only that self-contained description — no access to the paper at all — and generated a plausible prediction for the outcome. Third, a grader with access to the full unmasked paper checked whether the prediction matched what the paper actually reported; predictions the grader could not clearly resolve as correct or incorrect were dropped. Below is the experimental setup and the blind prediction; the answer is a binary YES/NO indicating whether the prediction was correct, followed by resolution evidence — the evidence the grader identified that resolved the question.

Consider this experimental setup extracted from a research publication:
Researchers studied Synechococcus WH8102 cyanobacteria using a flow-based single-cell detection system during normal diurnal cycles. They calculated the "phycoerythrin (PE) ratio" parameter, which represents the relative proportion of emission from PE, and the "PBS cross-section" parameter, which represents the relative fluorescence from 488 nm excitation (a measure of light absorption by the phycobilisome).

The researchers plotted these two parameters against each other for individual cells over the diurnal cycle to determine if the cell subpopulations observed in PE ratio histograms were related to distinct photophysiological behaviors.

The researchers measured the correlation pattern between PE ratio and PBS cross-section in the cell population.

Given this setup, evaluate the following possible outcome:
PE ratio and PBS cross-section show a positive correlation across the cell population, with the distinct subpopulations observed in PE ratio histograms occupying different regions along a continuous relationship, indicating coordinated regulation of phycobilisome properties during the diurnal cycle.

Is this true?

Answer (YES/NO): NO